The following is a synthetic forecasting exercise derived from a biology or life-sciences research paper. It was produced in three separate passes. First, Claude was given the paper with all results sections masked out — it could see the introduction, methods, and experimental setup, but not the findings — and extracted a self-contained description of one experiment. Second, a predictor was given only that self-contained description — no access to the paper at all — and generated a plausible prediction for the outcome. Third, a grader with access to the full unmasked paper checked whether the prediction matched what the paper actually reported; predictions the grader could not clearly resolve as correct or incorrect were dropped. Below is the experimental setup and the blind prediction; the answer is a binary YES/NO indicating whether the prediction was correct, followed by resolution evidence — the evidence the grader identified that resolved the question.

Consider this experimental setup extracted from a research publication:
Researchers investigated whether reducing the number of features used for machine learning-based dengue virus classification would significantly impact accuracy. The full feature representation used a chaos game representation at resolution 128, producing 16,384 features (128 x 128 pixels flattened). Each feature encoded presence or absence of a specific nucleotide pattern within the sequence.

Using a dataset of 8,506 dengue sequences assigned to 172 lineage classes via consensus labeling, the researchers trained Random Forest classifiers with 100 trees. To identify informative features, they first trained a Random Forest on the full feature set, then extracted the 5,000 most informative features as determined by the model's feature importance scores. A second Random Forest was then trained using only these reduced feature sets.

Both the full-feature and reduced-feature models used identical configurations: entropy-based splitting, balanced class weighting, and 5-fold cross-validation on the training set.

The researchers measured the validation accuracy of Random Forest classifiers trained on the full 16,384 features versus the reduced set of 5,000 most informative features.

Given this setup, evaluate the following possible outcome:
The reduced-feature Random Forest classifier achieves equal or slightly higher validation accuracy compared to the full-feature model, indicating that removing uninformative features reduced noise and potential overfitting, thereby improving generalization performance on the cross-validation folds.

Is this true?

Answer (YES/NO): NO